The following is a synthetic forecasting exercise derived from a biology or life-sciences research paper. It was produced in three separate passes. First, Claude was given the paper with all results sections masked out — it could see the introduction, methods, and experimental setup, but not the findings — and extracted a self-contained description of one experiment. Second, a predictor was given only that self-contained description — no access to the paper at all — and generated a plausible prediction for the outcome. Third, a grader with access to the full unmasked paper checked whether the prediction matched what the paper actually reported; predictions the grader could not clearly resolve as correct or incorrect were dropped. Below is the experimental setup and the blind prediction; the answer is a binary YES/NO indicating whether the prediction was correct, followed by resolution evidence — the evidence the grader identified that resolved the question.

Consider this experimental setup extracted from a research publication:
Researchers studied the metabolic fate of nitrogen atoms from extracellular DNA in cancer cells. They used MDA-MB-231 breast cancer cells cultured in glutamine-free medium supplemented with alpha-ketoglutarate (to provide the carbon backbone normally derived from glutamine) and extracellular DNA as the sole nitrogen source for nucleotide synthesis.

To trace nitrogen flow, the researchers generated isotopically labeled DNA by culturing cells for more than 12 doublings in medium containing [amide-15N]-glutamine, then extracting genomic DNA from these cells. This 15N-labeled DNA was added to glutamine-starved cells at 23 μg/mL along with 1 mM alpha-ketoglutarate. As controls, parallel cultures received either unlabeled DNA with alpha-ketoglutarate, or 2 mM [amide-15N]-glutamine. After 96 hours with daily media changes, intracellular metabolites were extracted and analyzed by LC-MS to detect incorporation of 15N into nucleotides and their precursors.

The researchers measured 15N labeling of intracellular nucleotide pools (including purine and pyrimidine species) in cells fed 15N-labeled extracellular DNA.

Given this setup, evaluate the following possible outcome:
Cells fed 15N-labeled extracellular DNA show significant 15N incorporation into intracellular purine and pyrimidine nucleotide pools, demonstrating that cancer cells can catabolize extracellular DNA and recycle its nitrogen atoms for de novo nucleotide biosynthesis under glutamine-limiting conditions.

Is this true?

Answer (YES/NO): NO